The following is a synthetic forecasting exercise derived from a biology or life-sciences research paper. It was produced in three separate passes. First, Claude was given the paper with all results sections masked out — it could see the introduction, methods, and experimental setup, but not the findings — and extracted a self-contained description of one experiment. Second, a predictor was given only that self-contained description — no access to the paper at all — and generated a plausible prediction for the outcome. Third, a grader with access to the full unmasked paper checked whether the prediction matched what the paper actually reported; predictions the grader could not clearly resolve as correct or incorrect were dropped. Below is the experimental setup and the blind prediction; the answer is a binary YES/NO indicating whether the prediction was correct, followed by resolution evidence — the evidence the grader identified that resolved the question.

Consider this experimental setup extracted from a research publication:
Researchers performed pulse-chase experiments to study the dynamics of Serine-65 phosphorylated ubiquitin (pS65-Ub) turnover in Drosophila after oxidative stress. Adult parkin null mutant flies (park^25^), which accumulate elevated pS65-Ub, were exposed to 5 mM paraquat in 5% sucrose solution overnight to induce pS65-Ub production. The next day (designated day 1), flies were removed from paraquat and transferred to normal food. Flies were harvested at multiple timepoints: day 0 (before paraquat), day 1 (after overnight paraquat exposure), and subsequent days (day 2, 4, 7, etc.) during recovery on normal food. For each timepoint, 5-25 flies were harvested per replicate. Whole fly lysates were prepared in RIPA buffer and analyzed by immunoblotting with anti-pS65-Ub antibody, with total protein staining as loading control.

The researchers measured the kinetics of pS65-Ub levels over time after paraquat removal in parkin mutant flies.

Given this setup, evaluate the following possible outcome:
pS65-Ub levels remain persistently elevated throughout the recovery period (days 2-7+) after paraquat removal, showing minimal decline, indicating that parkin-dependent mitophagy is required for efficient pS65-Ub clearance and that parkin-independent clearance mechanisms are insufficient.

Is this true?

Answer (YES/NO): NO